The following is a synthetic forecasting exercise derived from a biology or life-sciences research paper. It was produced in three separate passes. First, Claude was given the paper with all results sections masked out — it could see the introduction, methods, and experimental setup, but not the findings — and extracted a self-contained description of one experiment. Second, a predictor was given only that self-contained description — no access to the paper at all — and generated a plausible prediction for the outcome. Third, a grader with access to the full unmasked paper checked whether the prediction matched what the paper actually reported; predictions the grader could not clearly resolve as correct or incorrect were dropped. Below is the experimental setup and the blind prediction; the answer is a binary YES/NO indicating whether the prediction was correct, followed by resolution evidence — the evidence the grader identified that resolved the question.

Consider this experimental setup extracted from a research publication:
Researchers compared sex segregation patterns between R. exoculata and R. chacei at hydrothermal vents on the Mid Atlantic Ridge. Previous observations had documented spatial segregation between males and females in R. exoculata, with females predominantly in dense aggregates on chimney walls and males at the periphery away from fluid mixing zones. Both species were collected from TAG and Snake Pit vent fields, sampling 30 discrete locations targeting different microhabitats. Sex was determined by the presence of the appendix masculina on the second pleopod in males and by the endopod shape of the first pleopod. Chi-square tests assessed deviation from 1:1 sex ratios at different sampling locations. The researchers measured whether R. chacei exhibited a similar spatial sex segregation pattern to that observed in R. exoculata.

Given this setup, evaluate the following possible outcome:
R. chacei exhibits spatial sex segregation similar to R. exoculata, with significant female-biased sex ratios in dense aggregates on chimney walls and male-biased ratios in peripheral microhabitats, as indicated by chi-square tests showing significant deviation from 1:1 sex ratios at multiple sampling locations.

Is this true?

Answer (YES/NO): NO